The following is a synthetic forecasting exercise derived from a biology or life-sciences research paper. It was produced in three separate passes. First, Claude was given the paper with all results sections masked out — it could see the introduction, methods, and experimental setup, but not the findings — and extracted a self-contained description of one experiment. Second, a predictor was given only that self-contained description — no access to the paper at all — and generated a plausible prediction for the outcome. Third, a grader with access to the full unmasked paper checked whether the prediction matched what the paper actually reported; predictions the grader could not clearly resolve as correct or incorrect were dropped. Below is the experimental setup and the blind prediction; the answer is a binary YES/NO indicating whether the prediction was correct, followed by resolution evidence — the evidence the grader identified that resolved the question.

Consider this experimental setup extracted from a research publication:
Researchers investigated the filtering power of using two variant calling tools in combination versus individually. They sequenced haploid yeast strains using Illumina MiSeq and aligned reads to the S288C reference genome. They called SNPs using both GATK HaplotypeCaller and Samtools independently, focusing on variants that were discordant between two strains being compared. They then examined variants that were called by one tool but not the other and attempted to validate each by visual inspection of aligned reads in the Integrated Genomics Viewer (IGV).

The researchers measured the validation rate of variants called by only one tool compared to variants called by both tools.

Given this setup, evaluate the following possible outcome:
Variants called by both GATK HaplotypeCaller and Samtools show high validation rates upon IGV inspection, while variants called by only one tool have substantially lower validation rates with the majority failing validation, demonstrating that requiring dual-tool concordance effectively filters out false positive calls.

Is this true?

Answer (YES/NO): YES